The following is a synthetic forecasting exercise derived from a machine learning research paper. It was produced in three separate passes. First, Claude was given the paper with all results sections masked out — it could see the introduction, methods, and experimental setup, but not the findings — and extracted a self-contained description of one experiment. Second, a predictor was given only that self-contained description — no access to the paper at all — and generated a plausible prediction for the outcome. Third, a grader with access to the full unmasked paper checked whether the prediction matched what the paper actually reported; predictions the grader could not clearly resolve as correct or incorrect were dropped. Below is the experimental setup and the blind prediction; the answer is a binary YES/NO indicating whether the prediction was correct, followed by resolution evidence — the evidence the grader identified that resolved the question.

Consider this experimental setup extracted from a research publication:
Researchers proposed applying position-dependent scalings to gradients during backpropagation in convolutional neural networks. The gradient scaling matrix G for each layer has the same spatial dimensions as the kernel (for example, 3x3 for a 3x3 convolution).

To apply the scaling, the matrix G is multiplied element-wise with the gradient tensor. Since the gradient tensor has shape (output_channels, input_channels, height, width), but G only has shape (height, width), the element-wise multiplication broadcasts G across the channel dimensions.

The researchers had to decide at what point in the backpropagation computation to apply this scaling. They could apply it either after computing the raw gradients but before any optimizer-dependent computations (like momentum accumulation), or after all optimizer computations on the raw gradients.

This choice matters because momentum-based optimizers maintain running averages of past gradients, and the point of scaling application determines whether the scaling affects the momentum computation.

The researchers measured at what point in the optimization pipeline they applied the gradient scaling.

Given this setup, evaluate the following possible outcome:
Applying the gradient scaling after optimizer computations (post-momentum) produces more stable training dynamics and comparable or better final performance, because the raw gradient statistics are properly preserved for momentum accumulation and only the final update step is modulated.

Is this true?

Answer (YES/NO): NO